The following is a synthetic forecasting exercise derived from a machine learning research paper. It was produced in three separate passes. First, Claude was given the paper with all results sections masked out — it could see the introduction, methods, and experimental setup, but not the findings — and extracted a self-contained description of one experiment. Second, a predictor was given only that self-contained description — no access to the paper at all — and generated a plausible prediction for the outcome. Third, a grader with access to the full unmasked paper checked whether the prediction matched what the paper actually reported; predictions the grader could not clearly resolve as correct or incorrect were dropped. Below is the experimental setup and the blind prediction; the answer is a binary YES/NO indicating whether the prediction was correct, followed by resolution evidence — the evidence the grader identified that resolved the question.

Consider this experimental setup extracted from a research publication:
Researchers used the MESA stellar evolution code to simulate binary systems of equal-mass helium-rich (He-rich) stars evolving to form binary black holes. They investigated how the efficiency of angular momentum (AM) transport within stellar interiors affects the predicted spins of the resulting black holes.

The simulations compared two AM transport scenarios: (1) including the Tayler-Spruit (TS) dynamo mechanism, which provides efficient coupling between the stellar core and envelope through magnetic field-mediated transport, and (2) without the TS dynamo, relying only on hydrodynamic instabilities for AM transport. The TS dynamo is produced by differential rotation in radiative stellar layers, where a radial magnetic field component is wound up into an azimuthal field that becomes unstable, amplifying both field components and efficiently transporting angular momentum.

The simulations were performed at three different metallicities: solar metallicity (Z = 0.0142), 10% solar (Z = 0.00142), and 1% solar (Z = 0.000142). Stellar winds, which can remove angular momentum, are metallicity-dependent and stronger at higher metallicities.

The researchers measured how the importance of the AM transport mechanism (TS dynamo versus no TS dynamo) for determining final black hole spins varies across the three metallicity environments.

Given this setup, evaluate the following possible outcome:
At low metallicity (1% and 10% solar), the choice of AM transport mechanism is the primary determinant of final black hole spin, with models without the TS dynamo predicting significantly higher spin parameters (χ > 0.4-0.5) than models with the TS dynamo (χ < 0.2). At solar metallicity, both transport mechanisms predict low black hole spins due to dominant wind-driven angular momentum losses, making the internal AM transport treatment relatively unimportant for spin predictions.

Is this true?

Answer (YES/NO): NO